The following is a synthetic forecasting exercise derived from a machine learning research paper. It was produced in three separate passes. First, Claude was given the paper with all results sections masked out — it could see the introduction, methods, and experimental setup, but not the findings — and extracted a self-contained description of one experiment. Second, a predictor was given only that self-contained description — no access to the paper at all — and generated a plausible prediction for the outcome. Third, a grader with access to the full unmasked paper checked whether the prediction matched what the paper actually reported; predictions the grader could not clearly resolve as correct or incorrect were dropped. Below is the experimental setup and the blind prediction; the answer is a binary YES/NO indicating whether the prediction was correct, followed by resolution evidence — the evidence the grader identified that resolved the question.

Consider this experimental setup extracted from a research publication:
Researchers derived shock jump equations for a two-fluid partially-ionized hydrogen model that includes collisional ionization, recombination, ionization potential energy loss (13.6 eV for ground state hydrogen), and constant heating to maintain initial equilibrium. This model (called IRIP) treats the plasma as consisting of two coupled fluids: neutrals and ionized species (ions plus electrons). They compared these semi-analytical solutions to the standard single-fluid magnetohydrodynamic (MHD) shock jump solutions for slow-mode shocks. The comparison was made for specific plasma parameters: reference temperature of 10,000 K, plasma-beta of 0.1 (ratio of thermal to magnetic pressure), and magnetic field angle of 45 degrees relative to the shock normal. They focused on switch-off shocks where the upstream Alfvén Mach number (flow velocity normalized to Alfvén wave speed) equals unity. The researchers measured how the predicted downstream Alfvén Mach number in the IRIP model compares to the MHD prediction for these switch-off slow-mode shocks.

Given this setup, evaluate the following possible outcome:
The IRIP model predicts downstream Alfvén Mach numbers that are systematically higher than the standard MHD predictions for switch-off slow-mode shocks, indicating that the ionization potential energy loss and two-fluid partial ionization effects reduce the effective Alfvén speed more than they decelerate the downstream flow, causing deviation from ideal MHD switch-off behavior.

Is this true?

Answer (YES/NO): NO